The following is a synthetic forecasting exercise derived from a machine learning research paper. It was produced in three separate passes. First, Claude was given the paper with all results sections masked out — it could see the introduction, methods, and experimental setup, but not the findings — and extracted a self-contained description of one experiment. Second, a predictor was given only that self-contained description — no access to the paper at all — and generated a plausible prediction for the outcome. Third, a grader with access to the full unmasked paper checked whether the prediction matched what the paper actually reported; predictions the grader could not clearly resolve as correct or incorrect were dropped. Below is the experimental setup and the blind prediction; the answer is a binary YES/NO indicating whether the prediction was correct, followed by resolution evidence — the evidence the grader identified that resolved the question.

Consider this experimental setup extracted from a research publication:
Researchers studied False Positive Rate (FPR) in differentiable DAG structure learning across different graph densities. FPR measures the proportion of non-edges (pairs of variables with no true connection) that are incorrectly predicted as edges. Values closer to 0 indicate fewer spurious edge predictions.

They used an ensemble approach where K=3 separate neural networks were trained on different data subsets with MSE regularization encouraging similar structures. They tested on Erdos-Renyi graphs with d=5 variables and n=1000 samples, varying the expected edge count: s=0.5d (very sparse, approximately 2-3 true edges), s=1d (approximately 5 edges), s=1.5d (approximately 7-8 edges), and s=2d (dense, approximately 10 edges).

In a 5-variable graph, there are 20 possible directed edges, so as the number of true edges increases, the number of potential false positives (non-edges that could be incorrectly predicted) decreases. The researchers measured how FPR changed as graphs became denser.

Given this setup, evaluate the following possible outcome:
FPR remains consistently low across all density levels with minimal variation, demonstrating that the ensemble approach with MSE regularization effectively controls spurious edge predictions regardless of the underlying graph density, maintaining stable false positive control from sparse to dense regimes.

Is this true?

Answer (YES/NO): NO